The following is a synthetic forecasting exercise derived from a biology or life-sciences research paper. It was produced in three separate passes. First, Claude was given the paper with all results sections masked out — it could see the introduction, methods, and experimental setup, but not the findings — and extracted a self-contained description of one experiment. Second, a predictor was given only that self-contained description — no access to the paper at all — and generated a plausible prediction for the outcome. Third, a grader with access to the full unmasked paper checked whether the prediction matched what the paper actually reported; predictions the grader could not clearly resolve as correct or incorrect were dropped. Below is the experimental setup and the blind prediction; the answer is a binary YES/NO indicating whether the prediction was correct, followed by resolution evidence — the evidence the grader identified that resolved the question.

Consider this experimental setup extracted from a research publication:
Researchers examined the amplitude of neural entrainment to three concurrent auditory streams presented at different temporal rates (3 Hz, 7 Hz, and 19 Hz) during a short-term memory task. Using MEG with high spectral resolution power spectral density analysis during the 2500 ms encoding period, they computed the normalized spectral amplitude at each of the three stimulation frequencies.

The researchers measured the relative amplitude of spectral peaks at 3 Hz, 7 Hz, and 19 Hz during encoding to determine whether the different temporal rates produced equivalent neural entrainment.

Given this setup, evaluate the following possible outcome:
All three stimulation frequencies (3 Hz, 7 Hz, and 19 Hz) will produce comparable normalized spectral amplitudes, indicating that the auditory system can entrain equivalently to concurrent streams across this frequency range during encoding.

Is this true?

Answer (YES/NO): NO